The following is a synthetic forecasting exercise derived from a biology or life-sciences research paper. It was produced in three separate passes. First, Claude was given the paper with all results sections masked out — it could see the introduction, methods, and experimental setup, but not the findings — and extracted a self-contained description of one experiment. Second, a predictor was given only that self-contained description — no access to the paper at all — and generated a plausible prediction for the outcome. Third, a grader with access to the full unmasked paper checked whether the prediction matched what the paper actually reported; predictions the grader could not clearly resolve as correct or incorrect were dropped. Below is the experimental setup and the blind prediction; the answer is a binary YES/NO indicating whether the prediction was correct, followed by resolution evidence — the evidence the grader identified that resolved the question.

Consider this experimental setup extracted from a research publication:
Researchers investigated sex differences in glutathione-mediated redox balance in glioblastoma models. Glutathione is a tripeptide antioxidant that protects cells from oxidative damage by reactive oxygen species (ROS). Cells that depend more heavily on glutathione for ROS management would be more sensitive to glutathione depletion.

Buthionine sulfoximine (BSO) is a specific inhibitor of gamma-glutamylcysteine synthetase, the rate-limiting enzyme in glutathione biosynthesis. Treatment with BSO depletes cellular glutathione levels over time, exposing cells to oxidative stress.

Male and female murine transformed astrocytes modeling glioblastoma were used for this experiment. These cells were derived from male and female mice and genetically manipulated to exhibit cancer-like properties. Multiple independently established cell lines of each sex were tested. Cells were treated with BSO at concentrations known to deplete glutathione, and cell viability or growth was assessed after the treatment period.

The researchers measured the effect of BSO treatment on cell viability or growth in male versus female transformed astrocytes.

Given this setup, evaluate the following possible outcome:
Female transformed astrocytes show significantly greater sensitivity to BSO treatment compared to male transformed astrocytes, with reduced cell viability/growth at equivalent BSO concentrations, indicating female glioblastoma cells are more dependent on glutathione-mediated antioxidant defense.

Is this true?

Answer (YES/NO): NO